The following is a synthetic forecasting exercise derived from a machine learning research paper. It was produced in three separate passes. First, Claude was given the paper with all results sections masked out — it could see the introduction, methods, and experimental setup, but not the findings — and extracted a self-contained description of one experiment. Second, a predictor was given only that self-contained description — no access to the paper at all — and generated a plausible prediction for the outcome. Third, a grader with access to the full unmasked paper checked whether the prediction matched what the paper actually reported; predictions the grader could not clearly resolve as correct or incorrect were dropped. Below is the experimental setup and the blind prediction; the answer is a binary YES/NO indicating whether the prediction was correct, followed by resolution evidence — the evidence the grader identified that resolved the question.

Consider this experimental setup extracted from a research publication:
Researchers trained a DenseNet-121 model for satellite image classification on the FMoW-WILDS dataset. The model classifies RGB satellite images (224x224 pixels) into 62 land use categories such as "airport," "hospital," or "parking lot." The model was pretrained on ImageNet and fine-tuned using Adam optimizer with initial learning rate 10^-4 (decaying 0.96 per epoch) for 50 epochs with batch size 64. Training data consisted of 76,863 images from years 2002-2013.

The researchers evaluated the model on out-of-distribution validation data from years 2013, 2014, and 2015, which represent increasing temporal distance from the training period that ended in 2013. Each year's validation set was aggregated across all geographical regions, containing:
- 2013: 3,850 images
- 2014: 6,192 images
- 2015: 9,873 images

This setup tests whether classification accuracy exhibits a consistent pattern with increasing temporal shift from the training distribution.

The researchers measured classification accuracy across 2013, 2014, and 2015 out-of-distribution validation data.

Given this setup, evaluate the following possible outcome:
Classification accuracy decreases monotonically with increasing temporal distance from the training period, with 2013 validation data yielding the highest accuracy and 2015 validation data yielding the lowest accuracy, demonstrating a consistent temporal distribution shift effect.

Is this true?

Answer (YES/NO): NO